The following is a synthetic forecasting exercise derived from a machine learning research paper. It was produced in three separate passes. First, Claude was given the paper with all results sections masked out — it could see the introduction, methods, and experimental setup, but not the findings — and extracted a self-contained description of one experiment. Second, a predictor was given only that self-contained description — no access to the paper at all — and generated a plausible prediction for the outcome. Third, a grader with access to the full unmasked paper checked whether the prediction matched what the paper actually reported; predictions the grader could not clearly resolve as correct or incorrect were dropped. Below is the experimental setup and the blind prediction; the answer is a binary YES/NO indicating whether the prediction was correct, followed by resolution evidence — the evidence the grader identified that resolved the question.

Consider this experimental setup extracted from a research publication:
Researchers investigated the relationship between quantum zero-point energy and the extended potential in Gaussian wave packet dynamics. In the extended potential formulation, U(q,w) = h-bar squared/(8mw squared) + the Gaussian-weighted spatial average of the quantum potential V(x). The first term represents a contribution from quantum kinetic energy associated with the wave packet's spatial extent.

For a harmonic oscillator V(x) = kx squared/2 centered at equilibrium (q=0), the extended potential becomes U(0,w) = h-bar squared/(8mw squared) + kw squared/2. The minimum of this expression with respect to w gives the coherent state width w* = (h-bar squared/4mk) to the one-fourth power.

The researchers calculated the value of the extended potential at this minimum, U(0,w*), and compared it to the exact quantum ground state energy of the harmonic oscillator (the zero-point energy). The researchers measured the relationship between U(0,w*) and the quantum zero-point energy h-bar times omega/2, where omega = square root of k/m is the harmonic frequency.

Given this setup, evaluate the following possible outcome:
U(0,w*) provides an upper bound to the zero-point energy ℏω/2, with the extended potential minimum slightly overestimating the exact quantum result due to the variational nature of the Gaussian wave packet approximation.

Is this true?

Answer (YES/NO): NO